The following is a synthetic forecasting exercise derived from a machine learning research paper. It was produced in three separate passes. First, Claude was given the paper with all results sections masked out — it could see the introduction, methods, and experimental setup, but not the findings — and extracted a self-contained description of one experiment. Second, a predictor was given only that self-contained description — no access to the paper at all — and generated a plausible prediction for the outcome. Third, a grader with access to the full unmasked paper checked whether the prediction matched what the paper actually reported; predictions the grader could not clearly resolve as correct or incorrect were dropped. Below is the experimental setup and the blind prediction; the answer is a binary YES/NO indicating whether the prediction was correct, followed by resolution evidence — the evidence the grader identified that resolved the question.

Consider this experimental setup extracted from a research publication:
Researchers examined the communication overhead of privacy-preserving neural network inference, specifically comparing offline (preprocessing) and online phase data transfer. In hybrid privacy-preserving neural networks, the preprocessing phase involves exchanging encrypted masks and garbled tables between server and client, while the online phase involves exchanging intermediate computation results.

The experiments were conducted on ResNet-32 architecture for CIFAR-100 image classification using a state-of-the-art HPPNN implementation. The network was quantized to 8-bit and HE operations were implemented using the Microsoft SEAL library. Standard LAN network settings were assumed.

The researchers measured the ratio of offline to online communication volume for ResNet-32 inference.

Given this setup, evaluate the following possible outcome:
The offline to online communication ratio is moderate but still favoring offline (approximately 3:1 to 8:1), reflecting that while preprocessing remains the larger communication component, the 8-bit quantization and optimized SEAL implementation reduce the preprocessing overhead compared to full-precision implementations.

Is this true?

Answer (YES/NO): NO